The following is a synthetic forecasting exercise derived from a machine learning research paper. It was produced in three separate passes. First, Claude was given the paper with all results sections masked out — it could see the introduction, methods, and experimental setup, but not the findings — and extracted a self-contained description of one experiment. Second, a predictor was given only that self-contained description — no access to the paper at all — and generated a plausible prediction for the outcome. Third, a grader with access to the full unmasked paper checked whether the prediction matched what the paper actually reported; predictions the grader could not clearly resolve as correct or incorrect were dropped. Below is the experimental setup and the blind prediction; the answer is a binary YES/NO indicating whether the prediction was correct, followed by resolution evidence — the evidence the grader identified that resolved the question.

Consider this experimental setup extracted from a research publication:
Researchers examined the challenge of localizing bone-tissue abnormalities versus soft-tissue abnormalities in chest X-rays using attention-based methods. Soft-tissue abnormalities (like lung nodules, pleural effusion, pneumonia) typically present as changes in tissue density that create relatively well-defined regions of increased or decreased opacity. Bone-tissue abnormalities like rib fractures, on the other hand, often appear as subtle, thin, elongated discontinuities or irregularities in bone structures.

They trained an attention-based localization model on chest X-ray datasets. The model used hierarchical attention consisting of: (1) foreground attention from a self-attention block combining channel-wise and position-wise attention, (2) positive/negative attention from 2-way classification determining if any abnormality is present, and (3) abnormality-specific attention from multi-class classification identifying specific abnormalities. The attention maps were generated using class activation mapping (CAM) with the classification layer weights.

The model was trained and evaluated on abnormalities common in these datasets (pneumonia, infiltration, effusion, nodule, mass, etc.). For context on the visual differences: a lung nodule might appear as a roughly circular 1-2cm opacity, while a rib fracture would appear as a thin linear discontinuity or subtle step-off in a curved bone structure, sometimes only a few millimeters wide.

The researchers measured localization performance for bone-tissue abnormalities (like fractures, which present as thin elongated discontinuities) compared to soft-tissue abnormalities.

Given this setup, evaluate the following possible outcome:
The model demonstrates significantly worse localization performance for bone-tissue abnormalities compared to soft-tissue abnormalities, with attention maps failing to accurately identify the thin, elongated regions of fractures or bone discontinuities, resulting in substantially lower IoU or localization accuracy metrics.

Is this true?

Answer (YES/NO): YES